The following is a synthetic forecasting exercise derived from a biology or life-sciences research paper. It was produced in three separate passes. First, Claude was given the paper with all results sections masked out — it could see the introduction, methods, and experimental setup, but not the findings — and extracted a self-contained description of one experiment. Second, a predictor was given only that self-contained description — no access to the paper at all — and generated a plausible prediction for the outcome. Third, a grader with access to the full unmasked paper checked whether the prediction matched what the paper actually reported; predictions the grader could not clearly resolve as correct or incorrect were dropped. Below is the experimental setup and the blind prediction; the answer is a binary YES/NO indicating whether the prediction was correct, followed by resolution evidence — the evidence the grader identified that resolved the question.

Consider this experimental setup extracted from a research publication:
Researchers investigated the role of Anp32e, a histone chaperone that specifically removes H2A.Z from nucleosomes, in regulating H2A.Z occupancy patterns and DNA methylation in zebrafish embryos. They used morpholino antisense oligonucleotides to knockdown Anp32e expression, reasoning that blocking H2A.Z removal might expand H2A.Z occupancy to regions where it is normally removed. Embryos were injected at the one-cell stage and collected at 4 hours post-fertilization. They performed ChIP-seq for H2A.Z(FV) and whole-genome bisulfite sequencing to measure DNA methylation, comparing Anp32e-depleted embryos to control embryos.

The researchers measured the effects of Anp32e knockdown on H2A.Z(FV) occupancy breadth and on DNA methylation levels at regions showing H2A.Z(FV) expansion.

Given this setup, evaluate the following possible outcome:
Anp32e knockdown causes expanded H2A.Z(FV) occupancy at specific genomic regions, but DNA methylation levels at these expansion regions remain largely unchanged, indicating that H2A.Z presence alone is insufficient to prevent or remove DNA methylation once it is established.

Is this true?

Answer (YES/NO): NO